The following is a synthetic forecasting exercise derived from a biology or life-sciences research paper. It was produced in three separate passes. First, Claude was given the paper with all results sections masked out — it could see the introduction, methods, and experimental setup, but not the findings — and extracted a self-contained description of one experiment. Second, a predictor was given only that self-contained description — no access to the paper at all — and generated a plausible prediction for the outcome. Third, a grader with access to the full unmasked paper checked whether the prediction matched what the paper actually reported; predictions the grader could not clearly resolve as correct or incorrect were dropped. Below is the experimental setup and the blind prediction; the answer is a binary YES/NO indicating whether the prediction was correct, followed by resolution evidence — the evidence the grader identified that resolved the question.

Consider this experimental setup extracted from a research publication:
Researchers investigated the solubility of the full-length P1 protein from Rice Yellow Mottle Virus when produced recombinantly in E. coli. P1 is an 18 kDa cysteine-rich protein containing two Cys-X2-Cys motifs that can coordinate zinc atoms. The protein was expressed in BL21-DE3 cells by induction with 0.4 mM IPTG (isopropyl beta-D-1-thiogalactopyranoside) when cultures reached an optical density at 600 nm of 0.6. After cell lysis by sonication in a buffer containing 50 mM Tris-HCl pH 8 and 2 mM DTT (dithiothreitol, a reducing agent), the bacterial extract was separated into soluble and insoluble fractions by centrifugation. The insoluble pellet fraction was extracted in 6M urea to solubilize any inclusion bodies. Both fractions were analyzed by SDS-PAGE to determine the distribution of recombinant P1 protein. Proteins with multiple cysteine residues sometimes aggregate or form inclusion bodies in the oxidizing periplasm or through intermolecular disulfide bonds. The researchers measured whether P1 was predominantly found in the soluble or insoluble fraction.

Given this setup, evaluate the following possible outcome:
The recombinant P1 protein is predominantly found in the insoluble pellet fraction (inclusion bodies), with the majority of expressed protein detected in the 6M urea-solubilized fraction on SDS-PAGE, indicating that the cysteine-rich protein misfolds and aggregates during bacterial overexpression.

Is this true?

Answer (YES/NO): NO